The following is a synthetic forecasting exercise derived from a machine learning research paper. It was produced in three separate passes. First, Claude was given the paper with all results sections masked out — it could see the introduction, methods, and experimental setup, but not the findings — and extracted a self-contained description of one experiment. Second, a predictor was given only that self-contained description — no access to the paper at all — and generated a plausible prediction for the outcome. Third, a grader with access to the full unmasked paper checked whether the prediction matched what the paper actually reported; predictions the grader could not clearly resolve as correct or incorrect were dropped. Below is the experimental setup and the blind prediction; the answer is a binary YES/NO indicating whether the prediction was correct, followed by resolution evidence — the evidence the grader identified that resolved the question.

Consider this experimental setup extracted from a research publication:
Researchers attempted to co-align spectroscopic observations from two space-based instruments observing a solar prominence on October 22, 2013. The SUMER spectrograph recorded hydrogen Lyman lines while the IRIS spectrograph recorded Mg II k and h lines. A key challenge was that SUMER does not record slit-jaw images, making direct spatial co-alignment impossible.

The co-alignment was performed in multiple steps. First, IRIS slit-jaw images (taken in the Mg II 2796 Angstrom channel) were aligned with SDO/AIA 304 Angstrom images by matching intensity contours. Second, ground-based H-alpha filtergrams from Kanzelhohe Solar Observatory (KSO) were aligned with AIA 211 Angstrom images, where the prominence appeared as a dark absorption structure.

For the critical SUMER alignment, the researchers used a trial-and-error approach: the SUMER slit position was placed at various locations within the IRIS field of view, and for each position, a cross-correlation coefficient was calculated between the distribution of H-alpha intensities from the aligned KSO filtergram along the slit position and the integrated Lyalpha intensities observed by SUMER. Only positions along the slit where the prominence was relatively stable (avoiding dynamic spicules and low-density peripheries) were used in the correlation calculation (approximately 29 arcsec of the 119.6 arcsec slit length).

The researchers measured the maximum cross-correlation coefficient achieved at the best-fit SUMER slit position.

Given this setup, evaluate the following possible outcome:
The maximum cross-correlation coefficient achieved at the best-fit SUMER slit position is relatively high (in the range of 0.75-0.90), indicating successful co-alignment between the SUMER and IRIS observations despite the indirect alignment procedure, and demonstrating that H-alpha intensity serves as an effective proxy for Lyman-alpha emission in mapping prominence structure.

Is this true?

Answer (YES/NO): YES